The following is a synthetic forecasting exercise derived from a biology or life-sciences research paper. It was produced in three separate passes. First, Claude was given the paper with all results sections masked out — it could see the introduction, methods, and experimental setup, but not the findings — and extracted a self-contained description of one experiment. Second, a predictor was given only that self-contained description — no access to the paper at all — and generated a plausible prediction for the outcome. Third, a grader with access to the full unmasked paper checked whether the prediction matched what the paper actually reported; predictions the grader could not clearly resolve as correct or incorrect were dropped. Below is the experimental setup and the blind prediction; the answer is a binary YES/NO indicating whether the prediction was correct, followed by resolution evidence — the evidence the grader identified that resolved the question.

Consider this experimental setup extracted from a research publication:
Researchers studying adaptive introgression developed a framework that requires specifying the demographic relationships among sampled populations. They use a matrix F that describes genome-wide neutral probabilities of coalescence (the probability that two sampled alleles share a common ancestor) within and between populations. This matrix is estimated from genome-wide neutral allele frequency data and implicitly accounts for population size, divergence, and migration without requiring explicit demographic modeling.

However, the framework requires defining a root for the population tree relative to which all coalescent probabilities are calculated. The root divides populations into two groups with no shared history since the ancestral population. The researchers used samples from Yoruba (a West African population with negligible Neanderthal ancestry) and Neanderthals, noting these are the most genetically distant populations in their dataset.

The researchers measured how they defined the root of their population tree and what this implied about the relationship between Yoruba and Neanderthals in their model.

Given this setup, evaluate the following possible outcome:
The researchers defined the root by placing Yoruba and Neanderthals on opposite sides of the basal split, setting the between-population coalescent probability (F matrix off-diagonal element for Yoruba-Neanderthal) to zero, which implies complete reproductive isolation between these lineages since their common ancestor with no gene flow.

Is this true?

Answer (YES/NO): YES